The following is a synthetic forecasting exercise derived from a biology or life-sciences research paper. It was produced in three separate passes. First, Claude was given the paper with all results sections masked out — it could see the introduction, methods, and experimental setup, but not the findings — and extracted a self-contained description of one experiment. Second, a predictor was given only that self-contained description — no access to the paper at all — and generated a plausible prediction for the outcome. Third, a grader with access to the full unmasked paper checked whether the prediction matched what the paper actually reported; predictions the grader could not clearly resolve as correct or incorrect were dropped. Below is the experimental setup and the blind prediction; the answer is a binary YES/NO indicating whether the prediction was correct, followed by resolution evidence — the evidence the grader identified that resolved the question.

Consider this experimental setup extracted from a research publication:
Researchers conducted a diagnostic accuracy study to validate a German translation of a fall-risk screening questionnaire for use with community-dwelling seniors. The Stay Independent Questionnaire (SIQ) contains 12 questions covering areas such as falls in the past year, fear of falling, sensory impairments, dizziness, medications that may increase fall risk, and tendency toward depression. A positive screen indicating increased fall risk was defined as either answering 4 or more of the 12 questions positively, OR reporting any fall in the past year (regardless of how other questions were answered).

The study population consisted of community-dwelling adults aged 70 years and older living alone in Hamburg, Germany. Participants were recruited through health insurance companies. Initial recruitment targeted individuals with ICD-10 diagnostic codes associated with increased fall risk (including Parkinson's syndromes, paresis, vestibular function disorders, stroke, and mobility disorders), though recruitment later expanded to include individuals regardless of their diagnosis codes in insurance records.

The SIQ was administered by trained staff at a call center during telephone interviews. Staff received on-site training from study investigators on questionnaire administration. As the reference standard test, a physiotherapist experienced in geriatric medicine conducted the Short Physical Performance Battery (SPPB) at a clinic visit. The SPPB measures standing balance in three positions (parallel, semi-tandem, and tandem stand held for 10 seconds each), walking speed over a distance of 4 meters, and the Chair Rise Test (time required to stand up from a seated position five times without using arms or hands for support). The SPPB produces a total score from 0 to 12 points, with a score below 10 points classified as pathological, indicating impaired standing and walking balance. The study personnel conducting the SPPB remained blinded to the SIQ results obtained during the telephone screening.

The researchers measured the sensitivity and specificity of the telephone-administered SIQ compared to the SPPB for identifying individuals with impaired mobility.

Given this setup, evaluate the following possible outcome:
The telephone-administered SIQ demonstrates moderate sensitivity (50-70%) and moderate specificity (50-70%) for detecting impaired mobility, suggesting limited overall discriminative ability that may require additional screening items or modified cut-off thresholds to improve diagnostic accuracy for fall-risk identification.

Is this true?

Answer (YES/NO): NO